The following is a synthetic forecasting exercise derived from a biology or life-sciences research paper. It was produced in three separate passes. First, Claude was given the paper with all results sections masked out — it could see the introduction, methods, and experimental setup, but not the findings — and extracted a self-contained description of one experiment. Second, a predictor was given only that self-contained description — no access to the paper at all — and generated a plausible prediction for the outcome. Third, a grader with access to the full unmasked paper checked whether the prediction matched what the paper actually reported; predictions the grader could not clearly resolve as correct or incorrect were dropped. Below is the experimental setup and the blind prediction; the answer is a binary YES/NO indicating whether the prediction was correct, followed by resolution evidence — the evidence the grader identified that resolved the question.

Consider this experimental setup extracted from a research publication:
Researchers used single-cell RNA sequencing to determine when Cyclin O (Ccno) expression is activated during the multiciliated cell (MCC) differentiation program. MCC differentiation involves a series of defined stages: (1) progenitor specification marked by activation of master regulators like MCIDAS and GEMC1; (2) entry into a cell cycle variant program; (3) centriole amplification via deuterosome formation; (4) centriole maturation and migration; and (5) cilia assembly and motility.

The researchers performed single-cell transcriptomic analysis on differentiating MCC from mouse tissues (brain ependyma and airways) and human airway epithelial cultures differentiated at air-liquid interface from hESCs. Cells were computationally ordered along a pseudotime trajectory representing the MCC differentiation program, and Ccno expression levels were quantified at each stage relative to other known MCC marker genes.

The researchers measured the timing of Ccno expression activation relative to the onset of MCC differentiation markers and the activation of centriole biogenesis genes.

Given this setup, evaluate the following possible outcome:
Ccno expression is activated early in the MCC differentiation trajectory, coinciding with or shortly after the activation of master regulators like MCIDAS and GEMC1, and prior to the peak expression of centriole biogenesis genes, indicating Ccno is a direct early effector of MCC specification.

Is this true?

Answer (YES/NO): NO